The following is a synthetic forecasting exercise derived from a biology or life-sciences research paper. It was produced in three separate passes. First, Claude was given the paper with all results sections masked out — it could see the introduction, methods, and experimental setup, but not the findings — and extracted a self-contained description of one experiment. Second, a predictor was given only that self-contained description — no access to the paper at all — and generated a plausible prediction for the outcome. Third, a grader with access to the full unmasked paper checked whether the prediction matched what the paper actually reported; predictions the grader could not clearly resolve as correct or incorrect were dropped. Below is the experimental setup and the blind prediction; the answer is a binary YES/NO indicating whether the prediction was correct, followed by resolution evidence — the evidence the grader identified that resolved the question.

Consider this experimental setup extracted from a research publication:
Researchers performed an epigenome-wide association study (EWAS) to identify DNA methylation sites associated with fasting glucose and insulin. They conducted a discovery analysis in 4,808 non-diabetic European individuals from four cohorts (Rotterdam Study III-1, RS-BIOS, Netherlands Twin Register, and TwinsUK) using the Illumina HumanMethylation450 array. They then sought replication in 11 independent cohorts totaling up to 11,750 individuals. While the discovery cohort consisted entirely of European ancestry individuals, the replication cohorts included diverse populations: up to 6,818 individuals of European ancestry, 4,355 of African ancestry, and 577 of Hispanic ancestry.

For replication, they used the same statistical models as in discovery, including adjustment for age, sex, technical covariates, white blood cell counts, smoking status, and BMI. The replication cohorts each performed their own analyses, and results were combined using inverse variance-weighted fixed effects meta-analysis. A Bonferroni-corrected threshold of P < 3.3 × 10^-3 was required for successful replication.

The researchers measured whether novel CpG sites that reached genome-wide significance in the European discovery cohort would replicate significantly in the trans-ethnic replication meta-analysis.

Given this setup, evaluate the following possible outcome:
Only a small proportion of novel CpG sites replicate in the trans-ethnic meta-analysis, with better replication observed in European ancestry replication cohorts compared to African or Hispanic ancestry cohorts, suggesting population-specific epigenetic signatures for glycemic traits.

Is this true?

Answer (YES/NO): NO